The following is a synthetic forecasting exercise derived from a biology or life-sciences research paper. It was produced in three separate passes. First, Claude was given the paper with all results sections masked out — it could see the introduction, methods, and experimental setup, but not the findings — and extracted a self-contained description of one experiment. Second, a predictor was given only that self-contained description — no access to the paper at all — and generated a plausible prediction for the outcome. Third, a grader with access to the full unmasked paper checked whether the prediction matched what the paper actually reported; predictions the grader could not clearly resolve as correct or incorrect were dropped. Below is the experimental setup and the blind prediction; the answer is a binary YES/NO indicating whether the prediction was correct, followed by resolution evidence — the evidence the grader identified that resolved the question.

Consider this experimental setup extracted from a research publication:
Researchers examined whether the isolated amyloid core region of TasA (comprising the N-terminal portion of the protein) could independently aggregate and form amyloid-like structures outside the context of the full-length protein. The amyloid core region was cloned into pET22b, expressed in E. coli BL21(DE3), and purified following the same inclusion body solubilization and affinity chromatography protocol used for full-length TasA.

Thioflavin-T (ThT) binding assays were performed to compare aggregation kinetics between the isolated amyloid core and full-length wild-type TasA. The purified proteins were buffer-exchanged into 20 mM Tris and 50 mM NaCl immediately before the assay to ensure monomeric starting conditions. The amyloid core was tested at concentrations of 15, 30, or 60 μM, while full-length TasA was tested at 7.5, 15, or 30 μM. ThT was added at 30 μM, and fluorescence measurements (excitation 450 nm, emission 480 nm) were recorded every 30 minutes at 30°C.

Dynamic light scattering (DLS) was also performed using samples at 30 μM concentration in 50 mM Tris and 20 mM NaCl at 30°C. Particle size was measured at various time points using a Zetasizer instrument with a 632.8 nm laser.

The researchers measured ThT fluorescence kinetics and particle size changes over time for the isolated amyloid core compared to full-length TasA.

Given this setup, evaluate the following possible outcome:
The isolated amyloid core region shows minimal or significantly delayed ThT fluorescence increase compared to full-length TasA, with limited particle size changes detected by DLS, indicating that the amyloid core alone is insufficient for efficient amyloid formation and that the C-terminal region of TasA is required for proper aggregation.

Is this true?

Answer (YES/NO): NO